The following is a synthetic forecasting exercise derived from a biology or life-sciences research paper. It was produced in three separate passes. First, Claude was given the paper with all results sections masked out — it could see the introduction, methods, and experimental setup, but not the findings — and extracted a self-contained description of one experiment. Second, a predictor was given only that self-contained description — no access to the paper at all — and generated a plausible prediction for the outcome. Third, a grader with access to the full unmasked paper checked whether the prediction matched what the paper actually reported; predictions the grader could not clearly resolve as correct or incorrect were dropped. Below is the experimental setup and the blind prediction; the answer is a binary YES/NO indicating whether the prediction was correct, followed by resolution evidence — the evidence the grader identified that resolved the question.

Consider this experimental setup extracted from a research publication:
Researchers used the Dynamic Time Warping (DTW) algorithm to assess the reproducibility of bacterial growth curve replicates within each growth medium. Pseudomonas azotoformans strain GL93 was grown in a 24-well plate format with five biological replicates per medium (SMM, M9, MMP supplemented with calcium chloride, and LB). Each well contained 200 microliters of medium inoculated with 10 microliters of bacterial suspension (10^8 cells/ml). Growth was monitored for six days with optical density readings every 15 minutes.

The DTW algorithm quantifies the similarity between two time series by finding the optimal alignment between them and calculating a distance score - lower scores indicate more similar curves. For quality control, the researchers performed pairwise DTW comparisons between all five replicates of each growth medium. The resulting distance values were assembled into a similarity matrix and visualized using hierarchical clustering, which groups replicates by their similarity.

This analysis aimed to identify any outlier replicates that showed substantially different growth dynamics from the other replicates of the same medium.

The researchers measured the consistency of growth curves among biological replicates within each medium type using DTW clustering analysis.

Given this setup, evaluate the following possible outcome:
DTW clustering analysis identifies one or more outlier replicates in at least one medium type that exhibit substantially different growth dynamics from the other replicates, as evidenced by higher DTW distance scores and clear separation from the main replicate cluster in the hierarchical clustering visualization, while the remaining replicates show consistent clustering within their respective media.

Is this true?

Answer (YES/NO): YES